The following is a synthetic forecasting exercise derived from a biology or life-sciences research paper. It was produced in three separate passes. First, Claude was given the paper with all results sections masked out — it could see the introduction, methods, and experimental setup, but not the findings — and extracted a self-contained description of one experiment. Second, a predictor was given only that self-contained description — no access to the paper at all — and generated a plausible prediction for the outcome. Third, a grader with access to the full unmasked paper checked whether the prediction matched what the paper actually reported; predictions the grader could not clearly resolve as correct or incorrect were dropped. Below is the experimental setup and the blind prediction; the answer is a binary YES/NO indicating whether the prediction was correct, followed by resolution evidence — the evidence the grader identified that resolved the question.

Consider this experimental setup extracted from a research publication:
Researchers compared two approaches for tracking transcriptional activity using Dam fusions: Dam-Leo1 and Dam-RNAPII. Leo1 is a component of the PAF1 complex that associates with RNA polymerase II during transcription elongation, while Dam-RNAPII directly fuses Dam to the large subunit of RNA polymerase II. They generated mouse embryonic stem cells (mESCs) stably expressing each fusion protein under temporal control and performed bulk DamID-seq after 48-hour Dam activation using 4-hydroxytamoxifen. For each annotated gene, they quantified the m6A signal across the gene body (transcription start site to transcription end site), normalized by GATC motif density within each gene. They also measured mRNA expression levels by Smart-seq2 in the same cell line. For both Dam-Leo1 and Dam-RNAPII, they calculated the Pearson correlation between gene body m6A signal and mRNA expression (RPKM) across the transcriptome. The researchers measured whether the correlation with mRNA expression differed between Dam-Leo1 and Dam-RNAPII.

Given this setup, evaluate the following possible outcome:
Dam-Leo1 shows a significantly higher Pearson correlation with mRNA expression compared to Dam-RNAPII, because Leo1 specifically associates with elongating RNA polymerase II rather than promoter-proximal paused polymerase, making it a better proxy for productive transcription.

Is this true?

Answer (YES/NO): NO